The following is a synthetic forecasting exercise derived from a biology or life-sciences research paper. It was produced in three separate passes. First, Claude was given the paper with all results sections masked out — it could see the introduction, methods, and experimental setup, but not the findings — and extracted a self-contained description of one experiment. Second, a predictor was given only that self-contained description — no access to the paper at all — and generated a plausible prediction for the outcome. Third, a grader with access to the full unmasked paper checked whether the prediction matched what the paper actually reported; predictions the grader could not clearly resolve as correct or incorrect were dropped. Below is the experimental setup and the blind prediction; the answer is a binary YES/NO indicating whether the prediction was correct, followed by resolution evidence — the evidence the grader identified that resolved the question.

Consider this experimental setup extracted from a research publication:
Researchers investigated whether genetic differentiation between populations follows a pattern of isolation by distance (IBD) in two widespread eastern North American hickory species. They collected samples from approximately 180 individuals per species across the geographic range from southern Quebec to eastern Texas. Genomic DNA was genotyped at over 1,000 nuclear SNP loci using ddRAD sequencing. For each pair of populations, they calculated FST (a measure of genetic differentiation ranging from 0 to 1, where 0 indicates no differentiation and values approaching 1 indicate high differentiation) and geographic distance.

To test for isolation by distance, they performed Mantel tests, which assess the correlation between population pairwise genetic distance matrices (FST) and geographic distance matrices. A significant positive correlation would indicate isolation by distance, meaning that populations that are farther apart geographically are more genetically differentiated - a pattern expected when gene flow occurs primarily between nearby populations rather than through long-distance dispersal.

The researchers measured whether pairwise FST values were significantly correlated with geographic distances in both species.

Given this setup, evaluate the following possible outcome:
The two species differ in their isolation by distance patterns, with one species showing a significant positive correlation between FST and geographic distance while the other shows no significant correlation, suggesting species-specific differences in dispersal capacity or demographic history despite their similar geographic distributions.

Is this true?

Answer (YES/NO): NO